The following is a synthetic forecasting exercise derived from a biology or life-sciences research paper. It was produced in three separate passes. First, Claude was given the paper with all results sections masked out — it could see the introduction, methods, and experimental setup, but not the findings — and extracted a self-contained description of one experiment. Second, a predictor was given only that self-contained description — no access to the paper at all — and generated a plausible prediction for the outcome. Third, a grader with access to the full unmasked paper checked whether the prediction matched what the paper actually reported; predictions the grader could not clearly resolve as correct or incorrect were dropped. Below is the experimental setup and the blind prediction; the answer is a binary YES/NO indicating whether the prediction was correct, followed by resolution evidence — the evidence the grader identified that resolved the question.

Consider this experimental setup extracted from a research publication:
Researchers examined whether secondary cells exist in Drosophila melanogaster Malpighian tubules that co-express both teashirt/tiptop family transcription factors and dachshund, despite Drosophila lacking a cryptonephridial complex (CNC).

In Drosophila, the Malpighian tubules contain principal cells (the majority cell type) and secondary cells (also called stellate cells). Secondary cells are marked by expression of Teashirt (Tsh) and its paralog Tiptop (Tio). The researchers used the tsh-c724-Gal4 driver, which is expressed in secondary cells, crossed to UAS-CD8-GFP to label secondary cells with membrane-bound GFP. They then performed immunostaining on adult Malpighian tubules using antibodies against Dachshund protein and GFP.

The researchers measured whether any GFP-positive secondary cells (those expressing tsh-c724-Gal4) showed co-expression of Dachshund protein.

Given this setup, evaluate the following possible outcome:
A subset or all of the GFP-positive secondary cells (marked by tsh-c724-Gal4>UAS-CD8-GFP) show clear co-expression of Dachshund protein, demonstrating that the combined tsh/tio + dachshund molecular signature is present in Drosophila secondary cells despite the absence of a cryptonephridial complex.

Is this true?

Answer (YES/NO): YES